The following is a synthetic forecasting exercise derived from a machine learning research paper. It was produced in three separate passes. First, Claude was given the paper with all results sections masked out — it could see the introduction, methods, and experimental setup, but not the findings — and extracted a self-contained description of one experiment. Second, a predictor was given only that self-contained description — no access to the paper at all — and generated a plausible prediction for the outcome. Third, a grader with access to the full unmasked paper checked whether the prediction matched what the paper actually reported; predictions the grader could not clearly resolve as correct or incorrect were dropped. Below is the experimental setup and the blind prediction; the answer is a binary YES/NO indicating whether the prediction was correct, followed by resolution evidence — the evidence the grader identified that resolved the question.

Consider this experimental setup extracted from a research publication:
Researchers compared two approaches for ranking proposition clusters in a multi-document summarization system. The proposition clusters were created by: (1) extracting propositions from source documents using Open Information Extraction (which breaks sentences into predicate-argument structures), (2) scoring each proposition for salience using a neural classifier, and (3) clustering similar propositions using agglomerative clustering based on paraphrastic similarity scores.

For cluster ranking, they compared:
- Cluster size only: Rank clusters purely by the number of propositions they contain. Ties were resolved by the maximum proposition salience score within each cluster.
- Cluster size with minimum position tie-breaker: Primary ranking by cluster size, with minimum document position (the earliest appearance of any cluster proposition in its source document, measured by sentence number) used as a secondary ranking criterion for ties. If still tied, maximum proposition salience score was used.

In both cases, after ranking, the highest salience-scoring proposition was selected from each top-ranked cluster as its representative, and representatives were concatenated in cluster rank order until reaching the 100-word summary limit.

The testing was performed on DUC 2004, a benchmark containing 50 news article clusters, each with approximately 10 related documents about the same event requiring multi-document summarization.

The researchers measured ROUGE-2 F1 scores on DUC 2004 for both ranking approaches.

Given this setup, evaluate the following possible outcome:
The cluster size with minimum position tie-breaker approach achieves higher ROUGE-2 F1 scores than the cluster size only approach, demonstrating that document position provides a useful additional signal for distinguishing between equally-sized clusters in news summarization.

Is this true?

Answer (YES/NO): YES